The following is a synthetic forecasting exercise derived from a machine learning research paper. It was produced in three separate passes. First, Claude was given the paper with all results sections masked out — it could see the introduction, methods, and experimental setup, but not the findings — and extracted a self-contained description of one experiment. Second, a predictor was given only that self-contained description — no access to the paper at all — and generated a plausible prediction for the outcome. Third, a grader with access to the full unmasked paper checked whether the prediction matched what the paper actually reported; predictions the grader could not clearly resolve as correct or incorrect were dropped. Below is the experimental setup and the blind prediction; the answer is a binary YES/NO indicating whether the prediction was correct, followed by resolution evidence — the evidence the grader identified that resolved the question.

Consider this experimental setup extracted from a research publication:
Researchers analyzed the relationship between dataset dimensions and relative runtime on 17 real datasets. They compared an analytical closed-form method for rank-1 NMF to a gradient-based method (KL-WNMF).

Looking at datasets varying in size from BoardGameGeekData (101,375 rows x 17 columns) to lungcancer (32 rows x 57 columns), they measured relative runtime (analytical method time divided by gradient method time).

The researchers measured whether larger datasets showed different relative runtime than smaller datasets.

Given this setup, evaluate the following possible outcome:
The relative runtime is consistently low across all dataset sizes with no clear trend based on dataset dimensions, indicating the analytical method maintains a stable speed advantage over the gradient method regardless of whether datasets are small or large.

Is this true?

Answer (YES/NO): YES